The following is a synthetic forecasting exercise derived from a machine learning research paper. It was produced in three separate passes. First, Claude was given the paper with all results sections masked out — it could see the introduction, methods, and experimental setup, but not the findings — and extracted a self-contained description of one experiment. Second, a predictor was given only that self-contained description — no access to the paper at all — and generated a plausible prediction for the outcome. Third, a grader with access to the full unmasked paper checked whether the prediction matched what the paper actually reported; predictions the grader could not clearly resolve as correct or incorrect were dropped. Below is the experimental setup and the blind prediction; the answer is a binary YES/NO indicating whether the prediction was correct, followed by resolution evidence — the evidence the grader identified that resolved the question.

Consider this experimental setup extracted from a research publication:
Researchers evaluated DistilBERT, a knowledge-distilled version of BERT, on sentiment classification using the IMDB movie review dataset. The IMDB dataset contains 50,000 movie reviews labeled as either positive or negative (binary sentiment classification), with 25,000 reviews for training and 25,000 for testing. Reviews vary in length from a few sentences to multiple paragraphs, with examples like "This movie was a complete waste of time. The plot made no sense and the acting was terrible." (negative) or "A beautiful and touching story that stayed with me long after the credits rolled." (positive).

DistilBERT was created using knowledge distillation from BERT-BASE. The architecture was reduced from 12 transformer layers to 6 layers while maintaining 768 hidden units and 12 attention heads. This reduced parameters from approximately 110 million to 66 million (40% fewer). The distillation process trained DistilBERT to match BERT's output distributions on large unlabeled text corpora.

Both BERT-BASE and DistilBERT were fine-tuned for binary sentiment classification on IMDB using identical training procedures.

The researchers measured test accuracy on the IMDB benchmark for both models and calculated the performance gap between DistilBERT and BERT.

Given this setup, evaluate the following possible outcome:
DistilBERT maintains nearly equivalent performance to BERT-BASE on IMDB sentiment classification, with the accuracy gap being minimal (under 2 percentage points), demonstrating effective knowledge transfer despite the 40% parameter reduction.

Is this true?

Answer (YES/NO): YES